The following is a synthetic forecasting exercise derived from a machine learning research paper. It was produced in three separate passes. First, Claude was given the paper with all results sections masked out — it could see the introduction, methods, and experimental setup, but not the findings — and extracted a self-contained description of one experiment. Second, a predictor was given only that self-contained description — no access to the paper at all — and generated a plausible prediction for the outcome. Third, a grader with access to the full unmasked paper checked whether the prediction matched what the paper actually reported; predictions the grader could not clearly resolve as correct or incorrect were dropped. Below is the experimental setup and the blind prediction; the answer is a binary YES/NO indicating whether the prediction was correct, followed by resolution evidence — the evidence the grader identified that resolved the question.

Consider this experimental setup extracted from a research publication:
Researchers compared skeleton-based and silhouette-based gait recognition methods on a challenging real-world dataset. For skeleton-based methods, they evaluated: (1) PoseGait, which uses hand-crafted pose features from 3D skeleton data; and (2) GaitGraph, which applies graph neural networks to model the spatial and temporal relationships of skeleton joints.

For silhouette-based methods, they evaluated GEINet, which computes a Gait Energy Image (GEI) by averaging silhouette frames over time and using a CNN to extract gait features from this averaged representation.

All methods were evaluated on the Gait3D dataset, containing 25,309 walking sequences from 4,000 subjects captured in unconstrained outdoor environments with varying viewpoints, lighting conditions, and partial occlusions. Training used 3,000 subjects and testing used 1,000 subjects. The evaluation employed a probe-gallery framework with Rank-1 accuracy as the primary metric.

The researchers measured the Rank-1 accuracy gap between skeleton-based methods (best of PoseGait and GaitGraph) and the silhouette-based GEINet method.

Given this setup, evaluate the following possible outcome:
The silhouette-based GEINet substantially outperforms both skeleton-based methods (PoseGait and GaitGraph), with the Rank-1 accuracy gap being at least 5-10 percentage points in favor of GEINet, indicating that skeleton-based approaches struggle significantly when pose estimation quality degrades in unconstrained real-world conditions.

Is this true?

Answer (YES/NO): NO